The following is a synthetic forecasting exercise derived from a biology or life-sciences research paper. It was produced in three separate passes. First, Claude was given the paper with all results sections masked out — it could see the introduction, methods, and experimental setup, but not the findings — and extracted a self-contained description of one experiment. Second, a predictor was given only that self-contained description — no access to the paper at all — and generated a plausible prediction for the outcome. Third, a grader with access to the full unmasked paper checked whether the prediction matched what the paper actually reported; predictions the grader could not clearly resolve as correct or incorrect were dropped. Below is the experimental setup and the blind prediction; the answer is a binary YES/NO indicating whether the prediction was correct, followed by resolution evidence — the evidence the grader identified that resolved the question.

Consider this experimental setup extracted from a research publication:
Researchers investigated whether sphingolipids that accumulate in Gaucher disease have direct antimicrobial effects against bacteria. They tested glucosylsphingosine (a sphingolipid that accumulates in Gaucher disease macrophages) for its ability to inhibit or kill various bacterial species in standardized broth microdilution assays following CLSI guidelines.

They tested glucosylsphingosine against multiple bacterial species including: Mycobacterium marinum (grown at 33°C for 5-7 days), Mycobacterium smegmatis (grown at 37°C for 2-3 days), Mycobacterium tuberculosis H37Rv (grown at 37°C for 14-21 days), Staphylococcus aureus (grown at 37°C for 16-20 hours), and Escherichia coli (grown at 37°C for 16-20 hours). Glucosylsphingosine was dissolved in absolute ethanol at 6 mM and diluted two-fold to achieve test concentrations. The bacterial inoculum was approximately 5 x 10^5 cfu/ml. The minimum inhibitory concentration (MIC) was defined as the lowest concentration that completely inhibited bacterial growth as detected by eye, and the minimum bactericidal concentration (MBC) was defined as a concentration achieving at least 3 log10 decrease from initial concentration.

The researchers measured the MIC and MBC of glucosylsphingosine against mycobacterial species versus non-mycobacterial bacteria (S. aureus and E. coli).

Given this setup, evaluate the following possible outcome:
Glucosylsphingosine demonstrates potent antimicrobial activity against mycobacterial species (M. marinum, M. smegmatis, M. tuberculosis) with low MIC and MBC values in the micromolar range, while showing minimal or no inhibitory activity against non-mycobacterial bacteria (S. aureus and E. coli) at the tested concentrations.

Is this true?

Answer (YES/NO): NO